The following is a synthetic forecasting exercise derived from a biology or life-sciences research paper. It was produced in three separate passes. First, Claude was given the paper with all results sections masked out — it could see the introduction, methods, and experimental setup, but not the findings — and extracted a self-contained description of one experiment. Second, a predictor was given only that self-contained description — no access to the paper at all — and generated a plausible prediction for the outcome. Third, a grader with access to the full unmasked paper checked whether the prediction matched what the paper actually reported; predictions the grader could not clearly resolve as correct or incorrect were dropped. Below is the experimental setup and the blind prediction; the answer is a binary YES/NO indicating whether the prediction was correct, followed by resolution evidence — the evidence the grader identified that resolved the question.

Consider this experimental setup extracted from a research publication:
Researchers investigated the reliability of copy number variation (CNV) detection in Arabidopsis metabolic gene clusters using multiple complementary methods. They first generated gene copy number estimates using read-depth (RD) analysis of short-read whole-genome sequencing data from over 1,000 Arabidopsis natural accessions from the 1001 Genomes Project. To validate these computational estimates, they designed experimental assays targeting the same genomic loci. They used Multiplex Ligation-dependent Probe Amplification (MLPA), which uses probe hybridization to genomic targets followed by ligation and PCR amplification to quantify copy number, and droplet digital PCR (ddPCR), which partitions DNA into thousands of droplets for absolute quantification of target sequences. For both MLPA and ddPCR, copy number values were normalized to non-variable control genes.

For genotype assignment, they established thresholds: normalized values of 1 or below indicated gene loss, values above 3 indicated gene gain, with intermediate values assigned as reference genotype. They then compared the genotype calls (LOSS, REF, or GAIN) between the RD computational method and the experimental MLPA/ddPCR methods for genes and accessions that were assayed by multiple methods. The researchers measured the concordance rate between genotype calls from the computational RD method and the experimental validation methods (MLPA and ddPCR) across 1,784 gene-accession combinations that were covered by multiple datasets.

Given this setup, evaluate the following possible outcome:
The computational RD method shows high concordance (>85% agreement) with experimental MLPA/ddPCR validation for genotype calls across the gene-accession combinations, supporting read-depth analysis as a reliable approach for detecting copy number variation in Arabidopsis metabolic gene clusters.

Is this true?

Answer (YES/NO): YES